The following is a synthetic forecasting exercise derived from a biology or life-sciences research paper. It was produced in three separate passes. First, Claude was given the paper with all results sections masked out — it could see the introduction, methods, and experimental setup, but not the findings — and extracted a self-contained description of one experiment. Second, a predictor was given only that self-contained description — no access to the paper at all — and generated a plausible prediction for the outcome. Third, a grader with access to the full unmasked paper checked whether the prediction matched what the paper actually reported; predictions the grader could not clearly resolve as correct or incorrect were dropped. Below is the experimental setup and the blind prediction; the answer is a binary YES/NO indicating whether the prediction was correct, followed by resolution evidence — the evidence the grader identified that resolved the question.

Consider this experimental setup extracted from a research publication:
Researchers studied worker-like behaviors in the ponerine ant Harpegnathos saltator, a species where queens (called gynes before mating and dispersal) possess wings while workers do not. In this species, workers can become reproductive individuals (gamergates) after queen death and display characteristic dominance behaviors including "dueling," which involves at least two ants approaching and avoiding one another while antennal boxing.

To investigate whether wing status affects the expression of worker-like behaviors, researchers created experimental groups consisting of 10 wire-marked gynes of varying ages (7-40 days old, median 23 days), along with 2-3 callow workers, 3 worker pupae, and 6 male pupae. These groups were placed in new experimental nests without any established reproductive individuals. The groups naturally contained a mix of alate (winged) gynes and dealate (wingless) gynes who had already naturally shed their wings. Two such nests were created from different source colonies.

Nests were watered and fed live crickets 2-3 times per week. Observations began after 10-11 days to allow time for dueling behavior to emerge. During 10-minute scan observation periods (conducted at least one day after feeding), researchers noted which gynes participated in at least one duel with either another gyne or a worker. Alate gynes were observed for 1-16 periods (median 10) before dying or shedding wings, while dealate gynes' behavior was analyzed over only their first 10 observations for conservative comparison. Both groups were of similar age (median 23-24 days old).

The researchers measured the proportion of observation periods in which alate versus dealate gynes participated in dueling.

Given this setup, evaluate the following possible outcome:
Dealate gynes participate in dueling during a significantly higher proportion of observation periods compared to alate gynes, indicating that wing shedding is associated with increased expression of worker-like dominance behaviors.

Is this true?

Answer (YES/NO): YES